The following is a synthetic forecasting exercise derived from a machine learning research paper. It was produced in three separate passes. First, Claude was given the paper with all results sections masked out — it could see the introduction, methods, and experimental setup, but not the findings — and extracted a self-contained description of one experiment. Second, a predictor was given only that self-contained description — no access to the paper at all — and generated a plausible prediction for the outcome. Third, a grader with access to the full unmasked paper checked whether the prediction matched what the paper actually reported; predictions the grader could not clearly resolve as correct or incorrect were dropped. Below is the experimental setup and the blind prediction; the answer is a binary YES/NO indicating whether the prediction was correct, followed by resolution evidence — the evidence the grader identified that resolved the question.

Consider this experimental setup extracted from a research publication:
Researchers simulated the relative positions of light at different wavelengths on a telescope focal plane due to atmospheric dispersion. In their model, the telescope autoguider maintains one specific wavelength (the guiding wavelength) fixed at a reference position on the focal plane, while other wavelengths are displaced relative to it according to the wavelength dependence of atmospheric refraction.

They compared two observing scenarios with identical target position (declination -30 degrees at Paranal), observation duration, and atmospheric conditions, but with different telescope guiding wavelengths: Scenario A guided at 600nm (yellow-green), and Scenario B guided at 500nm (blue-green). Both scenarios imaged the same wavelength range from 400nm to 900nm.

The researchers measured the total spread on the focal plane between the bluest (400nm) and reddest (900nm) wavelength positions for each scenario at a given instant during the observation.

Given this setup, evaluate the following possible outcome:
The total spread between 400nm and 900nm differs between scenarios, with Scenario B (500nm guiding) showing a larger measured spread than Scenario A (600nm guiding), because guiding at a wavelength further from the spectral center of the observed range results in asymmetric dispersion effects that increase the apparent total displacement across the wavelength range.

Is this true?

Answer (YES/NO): NO